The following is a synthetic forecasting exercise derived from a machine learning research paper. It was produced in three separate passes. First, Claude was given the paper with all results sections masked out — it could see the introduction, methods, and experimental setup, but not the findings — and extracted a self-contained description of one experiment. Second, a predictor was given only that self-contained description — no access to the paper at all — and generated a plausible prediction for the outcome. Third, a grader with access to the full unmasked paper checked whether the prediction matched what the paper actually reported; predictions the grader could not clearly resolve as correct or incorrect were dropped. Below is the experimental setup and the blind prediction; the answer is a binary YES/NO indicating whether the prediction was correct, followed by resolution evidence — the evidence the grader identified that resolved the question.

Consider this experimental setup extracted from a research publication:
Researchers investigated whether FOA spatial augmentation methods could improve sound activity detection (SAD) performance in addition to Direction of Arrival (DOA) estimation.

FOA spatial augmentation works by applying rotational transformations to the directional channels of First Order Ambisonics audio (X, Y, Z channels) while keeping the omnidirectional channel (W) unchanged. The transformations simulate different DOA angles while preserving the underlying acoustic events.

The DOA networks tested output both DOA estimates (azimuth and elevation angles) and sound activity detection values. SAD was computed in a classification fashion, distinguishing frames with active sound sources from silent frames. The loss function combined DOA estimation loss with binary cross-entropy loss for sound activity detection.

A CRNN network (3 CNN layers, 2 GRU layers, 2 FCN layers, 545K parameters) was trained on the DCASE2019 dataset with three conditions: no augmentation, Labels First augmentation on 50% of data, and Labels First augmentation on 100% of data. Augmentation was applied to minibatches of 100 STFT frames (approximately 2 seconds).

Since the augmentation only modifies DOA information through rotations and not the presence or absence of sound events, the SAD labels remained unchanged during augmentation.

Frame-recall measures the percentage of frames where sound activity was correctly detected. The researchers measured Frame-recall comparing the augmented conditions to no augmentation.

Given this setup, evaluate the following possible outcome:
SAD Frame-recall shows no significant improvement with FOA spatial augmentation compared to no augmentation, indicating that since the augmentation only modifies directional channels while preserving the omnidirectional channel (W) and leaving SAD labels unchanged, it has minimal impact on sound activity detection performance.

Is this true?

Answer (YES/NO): NO